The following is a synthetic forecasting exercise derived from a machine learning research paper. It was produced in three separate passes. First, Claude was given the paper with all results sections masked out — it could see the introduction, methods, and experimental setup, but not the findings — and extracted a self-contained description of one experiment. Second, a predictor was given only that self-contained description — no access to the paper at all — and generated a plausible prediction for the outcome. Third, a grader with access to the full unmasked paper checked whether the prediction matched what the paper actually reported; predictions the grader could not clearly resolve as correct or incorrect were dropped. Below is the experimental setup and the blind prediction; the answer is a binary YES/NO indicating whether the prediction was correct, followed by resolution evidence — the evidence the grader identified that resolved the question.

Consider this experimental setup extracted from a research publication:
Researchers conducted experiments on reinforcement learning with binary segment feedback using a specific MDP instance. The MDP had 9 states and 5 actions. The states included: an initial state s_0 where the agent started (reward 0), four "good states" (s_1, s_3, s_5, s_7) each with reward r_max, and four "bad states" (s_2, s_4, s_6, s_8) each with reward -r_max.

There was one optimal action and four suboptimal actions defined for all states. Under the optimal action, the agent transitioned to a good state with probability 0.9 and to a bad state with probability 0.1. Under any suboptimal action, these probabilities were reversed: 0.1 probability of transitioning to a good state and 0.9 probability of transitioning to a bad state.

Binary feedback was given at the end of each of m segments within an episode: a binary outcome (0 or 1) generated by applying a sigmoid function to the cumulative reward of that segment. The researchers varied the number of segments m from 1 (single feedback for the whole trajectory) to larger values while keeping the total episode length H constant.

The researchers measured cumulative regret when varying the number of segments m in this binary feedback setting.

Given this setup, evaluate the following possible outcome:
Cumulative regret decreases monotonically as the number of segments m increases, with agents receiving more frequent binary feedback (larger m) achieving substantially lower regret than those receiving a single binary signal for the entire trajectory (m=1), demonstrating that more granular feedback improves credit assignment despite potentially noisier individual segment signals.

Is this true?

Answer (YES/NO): YES